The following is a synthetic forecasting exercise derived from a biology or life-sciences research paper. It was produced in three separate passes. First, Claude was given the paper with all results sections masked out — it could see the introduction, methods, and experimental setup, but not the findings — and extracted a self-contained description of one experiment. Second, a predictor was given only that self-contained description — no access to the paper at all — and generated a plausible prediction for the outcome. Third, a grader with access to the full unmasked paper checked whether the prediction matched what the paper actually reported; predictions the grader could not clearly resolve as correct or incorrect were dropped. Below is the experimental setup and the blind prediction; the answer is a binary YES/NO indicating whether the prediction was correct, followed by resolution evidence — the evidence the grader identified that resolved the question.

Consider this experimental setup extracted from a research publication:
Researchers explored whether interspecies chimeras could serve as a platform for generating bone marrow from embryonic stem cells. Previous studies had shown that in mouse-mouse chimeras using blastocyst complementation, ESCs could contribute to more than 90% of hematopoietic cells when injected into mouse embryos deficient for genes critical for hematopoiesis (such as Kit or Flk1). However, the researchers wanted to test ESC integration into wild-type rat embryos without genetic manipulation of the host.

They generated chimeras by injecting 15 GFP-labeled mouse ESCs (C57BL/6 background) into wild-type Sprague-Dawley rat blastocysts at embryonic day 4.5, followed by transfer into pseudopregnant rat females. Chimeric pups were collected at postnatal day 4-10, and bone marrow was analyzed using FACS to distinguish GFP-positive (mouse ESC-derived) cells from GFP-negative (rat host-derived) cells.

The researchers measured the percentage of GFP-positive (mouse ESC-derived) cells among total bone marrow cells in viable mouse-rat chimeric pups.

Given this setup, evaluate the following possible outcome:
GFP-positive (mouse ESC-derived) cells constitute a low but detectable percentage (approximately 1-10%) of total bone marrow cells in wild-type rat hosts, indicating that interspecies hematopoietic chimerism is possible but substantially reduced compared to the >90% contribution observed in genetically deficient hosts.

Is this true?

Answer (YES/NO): NO